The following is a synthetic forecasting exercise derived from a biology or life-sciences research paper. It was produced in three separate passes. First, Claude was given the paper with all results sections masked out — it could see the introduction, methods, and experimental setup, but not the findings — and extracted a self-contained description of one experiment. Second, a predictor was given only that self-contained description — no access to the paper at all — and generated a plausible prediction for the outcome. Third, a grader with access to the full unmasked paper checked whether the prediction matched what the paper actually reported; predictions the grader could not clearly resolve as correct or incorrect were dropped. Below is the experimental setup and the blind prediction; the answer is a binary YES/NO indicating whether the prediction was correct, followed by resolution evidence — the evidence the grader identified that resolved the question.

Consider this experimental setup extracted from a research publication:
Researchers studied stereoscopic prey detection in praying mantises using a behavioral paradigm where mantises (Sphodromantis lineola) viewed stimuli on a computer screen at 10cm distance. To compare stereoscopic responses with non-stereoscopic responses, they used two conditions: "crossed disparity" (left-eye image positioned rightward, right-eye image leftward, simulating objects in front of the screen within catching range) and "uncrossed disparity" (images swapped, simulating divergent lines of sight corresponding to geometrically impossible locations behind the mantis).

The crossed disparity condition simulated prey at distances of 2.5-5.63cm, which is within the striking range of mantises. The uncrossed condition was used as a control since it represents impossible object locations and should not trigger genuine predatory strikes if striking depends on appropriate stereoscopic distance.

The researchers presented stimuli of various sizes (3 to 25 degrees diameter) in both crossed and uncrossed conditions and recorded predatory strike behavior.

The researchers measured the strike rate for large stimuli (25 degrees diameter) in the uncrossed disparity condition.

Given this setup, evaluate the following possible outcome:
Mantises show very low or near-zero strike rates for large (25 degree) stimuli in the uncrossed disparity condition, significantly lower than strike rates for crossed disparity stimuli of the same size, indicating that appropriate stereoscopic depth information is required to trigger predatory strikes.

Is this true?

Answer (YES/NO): NO